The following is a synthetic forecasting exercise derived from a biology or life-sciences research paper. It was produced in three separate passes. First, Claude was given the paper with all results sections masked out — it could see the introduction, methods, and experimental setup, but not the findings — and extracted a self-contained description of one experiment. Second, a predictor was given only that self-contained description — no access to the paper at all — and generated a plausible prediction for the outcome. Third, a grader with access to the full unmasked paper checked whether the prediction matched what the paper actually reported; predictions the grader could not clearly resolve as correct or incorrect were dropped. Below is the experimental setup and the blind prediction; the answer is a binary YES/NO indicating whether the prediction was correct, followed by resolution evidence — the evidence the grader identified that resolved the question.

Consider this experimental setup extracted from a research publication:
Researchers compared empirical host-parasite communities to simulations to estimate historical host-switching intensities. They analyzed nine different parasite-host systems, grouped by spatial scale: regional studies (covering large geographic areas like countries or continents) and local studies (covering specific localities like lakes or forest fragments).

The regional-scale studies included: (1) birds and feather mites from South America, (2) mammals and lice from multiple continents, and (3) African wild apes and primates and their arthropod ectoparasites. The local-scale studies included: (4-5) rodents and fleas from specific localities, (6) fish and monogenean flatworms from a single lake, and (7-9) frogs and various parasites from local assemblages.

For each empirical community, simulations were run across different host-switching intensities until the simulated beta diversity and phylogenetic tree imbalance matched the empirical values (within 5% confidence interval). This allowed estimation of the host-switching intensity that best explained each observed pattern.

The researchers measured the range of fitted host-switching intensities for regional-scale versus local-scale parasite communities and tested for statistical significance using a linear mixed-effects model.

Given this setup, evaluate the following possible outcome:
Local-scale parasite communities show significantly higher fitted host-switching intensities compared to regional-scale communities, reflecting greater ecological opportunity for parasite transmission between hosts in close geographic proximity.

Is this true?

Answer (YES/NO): YES